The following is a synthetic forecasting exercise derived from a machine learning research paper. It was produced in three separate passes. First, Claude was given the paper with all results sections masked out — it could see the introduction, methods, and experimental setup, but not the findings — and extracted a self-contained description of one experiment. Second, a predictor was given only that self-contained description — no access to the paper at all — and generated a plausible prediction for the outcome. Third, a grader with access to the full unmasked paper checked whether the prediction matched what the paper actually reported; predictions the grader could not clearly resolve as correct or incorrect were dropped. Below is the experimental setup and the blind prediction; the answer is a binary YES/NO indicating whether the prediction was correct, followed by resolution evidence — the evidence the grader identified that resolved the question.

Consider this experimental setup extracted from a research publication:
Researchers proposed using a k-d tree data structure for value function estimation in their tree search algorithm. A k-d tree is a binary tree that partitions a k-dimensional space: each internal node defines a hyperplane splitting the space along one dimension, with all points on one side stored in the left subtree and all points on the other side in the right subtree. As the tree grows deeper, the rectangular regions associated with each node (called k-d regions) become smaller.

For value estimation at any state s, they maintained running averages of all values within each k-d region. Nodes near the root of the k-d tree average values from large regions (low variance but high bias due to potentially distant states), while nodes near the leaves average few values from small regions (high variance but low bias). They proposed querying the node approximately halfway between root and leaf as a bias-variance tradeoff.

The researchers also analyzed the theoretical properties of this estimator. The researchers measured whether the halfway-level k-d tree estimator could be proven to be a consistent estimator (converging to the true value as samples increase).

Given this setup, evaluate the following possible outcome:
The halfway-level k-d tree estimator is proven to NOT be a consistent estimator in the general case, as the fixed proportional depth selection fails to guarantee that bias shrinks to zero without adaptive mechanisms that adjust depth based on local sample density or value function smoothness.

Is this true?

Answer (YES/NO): NO